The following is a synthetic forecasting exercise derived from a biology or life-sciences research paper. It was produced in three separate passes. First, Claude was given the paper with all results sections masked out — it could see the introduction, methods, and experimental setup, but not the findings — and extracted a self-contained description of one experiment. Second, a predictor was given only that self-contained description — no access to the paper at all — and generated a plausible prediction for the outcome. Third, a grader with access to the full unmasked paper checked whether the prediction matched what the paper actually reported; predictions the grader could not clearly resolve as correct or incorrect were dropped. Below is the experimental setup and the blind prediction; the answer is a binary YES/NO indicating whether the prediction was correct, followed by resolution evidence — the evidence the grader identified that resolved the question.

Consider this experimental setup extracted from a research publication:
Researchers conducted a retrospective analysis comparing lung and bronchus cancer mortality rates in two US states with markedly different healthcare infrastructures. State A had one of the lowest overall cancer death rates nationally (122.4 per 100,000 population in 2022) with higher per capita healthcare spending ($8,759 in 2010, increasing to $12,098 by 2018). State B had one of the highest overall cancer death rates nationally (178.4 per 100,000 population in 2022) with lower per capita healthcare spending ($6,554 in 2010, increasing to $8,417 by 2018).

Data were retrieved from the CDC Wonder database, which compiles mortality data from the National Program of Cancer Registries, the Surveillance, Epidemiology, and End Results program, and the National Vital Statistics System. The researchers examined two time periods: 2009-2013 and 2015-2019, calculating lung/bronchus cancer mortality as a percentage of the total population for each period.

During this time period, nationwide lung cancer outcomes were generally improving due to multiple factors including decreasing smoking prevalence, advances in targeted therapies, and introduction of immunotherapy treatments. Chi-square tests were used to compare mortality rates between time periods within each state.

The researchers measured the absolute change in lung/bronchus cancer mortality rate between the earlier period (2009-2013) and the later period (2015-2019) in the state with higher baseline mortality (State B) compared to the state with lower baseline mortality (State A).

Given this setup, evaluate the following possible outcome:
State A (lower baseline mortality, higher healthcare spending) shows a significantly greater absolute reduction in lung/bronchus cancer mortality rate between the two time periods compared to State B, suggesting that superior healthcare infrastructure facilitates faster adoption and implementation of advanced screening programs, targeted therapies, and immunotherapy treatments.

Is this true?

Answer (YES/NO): YES